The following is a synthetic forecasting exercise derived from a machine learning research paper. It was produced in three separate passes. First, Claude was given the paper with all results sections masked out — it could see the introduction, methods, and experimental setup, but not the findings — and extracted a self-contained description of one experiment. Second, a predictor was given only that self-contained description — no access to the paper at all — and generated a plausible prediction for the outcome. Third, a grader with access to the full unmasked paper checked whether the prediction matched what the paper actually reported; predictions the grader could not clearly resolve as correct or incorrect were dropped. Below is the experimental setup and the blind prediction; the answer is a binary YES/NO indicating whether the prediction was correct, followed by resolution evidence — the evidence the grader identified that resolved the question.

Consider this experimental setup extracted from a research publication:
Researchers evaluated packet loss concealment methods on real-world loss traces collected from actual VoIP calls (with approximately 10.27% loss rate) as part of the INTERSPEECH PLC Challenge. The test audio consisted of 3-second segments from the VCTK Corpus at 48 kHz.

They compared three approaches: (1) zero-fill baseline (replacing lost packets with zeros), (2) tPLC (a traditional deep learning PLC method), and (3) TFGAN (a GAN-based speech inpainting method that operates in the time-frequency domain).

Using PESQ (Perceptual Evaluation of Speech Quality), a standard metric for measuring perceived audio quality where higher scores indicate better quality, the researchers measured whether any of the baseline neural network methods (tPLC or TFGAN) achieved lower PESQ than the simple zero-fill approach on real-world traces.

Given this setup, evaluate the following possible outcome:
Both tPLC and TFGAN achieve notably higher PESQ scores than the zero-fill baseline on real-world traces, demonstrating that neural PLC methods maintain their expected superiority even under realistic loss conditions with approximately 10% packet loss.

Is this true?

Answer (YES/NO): NO